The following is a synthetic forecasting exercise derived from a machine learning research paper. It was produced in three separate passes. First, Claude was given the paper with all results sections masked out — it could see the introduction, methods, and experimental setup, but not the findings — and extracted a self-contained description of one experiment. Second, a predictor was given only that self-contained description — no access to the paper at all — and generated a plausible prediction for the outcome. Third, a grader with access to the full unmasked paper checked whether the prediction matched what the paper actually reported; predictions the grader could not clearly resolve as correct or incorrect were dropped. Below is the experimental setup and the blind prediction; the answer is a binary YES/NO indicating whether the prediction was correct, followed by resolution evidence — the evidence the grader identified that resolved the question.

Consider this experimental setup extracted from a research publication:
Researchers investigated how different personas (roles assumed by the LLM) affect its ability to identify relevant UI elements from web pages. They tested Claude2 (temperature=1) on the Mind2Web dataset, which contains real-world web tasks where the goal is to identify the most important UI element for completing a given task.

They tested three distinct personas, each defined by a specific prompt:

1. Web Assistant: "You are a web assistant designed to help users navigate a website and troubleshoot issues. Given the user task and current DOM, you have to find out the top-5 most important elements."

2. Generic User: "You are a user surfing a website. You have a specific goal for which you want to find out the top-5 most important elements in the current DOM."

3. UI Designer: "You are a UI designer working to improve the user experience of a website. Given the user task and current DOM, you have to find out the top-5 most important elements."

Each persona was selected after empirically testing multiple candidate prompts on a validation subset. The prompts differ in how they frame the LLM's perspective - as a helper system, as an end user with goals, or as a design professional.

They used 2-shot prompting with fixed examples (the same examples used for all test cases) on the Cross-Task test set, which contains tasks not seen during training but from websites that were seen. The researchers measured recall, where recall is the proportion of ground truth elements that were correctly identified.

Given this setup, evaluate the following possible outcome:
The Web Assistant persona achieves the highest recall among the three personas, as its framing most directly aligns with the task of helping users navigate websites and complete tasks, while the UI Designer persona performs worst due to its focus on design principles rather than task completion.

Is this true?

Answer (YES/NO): NO